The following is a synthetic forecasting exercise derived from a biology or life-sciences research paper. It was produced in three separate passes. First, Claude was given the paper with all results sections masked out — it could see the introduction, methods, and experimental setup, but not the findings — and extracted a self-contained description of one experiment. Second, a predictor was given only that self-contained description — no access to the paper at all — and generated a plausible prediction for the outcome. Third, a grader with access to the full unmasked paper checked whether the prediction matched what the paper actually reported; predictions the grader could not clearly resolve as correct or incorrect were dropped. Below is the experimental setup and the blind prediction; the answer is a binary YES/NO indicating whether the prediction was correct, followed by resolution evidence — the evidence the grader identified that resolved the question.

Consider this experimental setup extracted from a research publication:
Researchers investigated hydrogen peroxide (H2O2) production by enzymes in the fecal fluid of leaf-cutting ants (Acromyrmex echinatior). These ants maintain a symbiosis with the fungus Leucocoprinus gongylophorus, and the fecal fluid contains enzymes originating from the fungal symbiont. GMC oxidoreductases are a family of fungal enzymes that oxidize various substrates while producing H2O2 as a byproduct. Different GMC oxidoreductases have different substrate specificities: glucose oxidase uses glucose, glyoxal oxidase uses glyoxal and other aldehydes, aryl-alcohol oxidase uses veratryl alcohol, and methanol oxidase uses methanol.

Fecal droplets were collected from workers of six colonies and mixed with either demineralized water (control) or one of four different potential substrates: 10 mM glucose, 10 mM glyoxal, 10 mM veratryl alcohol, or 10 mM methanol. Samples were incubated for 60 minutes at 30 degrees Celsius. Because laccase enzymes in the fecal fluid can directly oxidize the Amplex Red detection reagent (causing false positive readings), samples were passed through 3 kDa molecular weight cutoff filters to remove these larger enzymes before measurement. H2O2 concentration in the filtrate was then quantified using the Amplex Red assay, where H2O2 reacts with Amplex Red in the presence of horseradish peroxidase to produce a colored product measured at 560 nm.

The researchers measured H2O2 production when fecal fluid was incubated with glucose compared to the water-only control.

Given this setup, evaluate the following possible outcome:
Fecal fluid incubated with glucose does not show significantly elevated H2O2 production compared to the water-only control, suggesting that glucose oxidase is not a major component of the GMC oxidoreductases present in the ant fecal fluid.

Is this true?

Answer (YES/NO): YES